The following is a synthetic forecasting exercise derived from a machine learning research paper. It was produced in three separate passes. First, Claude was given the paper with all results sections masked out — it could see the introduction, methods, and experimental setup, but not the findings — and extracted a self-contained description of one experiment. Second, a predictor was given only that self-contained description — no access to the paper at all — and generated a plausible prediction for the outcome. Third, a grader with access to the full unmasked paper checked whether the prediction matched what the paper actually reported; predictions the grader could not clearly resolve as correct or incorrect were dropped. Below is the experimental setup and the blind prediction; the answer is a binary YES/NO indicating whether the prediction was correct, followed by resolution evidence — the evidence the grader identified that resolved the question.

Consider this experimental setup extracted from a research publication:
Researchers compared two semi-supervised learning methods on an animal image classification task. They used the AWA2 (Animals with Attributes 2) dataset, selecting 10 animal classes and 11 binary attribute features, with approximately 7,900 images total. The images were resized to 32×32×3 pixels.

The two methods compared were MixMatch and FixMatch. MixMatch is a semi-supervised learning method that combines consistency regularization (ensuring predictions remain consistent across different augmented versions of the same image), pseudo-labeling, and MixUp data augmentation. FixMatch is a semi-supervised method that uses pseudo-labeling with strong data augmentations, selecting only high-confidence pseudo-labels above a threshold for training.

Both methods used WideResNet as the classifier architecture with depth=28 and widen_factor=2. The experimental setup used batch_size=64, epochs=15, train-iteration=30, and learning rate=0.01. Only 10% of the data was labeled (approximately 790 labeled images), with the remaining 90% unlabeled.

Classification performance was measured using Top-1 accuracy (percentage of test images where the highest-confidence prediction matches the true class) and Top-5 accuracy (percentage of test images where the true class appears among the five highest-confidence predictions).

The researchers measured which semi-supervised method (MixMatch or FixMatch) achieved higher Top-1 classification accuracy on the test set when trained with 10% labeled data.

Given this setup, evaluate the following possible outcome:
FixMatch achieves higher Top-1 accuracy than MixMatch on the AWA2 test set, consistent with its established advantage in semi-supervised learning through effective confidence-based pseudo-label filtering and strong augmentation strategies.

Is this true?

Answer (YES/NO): NO